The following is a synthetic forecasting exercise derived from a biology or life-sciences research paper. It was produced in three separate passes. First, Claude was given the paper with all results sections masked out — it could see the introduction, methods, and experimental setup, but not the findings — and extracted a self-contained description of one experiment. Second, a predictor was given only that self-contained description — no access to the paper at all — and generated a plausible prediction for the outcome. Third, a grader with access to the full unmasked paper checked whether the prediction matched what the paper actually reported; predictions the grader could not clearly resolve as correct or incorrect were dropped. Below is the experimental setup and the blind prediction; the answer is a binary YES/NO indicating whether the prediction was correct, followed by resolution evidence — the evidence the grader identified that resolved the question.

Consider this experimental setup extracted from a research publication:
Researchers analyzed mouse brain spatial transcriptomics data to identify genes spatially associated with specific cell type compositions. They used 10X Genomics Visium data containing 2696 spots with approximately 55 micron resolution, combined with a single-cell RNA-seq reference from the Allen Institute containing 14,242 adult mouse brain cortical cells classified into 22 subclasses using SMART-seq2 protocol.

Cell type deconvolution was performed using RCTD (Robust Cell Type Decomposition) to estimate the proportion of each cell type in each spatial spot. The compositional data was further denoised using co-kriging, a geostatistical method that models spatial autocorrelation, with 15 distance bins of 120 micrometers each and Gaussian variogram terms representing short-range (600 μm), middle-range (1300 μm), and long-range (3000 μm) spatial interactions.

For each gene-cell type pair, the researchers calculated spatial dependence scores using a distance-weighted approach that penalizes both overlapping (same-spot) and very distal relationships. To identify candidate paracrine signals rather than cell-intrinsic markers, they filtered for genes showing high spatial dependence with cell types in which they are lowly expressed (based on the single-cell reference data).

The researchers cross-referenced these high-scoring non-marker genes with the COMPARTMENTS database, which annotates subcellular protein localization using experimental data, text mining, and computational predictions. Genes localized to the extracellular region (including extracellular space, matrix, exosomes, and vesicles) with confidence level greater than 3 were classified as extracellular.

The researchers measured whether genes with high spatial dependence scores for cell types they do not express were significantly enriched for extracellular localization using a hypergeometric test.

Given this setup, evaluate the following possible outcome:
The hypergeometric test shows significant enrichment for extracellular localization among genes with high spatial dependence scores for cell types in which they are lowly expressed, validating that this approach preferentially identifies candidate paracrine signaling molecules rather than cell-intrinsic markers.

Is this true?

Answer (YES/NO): YES